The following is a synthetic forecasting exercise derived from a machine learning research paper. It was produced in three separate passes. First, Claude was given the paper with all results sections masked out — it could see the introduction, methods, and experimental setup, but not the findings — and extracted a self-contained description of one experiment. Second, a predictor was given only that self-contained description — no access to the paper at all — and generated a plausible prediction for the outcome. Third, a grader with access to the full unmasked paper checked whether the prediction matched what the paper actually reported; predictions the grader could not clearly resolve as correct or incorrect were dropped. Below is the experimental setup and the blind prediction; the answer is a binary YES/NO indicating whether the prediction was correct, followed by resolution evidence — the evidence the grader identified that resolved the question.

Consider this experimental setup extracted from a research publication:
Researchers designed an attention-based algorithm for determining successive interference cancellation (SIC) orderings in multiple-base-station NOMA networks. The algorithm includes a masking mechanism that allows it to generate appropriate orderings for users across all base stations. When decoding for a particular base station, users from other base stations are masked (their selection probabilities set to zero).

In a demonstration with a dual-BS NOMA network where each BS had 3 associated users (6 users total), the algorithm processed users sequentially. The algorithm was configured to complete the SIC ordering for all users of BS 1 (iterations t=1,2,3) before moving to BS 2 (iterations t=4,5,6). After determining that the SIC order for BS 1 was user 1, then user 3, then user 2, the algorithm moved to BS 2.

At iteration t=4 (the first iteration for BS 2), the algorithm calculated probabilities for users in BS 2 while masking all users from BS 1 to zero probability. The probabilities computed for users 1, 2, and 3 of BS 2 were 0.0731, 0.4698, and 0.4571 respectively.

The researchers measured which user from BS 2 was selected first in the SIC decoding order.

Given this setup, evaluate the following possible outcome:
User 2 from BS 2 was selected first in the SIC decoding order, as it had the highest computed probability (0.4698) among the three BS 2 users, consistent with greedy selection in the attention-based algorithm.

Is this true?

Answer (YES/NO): YES